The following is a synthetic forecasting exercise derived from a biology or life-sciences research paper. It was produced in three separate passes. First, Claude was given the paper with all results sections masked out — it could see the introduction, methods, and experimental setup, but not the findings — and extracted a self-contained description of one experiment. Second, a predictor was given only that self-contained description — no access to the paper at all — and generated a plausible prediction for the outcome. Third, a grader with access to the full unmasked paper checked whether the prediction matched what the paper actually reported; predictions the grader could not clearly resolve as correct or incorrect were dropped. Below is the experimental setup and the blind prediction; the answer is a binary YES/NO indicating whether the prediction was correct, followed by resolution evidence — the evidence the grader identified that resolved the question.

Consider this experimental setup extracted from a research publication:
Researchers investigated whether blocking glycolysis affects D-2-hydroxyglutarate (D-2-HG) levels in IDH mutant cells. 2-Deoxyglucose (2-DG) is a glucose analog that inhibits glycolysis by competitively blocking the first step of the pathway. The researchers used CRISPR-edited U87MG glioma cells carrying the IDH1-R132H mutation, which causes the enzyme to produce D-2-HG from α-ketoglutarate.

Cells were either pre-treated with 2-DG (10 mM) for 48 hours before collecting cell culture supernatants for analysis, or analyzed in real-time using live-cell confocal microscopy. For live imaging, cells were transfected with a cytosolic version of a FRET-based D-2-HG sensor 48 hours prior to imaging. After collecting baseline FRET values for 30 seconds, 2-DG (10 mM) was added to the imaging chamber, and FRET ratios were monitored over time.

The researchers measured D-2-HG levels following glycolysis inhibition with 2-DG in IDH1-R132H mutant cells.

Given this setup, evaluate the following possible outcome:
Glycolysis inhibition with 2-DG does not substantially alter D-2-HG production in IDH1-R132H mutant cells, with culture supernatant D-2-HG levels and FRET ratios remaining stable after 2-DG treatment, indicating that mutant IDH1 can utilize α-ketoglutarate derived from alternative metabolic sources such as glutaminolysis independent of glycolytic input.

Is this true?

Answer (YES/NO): NO